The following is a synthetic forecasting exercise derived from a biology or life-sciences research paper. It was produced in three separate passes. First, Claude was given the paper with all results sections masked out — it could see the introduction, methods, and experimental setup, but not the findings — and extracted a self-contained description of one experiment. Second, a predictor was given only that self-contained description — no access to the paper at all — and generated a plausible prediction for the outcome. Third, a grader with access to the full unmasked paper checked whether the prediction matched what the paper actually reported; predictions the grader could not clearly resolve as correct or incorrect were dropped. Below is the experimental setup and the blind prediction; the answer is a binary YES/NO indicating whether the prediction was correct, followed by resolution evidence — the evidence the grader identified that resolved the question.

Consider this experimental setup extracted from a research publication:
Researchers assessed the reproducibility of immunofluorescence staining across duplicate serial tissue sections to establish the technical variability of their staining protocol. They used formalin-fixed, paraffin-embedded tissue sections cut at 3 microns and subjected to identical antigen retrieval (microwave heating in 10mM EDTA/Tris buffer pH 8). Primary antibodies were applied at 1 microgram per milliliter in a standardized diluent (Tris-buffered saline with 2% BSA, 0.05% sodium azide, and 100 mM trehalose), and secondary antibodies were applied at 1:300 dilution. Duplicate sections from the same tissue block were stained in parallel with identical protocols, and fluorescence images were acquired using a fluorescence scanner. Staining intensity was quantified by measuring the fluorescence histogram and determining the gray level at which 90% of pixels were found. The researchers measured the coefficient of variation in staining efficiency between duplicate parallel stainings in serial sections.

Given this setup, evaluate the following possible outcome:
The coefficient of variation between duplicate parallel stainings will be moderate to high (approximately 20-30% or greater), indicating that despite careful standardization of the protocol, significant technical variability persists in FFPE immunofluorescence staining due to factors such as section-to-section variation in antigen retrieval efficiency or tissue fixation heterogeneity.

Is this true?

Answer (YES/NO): NO